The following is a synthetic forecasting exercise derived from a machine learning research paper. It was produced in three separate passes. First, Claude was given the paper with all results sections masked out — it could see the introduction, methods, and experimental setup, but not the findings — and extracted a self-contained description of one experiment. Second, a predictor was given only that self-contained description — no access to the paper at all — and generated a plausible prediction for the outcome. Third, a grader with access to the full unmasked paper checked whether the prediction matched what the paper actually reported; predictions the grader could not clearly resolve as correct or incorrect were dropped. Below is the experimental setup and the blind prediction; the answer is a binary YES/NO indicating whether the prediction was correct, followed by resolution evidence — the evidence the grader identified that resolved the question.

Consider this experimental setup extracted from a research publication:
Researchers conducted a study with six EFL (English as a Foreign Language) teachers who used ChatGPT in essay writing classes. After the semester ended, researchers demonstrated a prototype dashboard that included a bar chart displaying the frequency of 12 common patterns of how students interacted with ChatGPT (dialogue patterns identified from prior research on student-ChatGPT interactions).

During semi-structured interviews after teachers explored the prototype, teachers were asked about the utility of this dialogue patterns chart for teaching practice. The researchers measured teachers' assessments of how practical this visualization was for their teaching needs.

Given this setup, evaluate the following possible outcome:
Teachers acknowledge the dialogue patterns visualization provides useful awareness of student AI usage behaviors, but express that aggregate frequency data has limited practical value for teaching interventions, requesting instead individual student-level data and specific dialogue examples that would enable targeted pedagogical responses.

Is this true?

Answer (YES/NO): NO